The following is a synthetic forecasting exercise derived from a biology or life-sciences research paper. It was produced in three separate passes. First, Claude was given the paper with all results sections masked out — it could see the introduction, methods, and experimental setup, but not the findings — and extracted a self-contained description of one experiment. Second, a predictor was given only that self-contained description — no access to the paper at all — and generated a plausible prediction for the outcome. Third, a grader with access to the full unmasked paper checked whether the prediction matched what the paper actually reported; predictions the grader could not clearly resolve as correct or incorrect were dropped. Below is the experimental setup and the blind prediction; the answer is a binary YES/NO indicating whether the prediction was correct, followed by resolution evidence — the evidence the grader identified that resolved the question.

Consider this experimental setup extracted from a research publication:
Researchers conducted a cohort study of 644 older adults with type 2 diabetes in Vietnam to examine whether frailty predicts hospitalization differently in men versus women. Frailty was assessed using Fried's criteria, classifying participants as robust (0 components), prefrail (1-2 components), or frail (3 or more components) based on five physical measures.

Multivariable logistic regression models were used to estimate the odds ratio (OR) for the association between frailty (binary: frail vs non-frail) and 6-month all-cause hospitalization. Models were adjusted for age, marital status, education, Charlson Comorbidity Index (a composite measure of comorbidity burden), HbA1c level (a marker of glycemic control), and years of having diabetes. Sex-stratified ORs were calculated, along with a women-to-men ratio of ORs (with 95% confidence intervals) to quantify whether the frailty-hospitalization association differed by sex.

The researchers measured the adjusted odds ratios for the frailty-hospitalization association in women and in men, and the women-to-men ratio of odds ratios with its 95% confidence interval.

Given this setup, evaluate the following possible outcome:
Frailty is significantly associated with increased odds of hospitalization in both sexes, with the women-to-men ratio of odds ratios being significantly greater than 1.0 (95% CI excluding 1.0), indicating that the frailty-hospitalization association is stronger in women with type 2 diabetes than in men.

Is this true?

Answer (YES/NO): NO